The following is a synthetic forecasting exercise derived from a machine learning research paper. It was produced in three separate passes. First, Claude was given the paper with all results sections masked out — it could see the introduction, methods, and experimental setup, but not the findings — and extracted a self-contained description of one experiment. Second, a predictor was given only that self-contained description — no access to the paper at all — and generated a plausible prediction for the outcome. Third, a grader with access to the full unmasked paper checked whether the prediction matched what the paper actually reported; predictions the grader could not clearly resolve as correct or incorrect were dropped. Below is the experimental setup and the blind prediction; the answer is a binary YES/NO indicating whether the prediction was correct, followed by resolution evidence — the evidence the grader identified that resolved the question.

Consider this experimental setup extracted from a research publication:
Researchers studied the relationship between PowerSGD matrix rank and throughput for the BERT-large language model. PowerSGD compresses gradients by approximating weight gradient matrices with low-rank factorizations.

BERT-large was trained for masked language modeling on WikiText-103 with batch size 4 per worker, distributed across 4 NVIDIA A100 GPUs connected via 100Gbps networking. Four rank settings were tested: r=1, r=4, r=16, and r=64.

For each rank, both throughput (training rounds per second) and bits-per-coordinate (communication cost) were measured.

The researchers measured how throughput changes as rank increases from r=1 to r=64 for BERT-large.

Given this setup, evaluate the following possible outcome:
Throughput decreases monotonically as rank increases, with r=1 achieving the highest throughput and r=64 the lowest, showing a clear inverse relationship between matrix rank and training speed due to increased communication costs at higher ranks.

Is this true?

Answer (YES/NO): NO